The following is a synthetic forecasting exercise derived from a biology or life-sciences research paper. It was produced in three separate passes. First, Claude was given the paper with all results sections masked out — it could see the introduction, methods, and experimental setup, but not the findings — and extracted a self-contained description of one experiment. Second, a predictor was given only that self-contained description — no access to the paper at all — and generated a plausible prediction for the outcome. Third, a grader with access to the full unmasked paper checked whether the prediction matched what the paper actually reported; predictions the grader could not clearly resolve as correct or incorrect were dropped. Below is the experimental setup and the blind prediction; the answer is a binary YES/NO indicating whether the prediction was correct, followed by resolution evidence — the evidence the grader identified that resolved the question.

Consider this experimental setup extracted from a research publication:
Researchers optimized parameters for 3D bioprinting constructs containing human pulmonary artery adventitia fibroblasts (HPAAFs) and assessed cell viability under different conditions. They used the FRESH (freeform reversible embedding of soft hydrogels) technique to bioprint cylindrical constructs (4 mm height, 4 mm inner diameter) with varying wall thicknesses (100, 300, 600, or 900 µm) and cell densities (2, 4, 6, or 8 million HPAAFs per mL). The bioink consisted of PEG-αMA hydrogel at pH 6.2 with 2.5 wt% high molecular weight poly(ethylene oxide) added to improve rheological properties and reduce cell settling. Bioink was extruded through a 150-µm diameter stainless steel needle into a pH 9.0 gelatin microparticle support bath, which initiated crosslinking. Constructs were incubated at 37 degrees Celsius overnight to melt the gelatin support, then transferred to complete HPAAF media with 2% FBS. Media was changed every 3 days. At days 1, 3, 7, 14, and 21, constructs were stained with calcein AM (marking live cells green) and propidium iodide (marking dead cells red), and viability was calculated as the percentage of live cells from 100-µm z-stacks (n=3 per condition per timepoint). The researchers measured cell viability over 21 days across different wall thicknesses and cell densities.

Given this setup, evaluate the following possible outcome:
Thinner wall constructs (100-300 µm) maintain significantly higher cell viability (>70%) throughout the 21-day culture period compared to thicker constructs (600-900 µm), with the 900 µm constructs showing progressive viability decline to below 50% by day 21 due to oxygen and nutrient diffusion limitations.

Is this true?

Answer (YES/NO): NO